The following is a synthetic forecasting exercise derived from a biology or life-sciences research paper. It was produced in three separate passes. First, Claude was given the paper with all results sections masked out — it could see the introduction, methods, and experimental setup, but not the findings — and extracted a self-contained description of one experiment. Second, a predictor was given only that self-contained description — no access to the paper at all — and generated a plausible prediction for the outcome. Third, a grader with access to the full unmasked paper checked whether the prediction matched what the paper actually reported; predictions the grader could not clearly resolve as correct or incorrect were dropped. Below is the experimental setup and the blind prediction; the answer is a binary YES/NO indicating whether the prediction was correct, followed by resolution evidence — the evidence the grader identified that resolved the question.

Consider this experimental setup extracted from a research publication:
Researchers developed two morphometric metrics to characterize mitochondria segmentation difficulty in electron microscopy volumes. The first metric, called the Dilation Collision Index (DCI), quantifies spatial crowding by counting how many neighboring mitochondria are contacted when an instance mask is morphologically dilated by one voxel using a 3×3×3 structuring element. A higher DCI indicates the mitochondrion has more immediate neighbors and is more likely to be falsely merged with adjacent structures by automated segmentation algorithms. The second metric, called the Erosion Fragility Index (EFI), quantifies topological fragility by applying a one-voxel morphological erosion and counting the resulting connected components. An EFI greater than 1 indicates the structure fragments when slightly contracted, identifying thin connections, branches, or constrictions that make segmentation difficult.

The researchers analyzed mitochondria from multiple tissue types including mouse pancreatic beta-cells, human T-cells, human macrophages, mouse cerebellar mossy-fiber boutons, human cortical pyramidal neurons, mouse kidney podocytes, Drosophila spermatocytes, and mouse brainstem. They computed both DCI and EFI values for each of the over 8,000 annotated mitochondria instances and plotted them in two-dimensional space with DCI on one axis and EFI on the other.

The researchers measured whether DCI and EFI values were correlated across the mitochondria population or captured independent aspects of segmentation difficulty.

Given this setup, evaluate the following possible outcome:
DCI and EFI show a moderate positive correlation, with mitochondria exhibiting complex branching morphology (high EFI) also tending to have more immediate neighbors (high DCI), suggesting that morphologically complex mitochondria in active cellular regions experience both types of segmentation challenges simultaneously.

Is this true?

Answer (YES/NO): NO